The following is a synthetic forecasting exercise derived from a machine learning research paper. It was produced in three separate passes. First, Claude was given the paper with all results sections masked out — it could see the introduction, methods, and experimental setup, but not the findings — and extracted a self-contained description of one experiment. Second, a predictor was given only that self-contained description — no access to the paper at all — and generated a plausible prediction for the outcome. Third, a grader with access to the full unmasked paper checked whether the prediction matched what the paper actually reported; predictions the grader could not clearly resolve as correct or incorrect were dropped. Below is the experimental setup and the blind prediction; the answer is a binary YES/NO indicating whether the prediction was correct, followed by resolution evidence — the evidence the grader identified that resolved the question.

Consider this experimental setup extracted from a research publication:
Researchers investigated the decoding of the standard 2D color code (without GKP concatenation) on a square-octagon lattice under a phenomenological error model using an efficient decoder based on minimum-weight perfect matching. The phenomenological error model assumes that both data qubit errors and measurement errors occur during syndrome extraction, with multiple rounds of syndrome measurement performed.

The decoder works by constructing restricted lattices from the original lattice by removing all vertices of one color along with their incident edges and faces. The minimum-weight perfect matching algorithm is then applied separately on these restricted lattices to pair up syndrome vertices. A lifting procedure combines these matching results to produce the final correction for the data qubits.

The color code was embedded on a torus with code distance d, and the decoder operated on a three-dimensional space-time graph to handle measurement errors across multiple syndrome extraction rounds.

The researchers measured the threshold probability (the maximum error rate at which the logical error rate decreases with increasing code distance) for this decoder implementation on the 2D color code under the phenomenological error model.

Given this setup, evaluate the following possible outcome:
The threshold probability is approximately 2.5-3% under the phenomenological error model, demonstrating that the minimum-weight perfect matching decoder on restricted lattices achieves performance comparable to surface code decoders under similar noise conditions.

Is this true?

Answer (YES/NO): NO